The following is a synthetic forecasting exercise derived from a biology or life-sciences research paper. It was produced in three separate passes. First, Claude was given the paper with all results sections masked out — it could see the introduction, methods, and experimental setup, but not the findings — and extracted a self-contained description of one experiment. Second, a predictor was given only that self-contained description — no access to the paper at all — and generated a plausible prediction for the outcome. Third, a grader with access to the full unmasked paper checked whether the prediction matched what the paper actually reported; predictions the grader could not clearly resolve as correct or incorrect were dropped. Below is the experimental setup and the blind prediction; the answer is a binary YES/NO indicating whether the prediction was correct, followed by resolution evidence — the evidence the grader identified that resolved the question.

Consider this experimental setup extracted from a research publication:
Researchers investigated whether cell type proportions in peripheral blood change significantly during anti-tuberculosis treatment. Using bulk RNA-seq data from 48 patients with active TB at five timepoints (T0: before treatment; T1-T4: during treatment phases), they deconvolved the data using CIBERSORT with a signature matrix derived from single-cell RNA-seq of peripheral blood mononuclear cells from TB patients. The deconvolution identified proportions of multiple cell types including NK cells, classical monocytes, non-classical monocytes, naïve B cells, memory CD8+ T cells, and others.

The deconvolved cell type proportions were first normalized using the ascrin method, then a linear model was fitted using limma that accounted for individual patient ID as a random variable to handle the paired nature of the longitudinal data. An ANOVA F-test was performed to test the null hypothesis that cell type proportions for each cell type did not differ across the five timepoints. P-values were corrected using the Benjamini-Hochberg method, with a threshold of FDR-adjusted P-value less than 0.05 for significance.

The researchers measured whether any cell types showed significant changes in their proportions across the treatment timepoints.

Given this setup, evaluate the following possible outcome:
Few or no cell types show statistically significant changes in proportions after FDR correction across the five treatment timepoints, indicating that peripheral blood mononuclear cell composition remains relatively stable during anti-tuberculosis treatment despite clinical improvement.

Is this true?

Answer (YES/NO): NO